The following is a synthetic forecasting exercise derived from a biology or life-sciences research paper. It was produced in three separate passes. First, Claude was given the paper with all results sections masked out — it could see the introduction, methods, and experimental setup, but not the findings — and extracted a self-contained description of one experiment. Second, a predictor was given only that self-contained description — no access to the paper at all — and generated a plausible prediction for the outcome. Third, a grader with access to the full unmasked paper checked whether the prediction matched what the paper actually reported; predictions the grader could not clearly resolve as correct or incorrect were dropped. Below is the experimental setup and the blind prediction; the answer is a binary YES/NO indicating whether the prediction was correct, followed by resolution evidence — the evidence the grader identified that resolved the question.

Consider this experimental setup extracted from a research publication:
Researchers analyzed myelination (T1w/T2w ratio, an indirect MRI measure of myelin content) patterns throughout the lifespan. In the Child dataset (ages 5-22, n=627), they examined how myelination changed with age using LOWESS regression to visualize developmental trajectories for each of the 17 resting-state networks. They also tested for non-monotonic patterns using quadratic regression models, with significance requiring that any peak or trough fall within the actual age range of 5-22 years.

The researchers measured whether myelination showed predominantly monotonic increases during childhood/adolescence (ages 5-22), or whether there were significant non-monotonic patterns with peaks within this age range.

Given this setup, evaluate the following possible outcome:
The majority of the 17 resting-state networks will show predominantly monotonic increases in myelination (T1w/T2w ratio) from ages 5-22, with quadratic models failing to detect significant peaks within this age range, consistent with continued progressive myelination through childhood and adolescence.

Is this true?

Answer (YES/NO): YES